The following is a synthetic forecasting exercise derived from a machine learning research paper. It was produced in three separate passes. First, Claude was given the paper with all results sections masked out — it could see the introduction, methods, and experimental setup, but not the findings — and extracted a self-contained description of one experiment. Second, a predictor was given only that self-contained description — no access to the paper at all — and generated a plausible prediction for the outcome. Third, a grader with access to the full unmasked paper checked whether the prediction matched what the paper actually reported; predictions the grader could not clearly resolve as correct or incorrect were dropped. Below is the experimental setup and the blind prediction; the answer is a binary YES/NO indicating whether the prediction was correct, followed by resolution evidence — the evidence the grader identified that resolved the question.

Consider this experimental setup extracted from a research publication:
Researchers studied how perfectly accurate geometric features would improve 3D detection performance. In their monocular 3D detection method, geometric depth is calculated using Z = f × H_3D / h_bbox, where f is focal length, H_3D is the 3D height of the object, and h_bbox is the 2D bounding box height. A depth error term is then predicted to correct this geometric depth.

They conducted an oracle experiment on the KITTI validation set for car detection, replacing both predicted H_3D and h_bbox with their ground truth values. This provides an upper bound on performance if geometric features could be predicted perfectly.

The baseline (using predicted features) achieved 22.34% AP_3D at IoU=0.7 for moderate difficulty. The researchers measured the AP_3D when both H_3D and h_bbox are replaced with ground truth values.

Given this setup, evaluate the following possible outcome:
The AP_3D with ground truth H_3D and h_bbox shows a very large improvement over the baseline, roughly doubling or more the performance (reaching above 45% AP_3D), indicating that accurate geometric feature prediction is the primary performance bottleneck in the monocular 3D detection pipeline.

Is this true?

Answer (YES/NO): YES